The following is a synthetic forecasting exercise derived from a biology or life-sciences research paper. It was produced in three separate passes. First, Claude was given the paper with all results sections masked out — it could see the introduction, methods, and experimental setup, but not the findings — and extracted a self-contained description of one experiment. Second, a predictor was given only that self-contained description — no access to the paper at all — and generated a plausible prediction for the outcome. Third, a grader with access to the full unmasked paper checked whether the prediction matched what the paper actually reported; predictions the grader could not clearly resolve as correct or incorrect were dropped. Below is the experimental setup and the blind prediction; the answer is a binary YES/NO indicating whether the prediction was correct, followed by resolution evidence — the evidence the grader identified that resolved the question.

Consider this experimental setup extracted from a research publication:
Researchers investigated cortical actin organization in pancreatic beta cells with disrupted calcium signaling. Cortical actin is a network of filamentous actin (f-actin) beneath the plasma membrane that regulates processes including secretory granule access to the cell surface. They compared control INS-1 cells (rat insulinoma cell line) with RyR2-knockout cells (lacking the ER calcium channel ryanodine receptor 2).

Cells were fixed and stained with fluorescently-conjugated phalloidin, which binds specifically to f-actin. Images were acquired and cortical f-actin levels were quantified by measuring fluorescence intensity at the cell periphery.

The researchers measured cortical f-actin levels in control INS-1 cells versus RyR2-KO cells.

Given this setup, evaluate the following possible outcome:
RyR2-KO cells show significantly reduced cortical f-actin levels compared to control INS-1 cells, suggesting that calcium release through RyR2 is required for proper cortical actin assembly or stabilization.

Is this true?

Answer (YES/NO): YES